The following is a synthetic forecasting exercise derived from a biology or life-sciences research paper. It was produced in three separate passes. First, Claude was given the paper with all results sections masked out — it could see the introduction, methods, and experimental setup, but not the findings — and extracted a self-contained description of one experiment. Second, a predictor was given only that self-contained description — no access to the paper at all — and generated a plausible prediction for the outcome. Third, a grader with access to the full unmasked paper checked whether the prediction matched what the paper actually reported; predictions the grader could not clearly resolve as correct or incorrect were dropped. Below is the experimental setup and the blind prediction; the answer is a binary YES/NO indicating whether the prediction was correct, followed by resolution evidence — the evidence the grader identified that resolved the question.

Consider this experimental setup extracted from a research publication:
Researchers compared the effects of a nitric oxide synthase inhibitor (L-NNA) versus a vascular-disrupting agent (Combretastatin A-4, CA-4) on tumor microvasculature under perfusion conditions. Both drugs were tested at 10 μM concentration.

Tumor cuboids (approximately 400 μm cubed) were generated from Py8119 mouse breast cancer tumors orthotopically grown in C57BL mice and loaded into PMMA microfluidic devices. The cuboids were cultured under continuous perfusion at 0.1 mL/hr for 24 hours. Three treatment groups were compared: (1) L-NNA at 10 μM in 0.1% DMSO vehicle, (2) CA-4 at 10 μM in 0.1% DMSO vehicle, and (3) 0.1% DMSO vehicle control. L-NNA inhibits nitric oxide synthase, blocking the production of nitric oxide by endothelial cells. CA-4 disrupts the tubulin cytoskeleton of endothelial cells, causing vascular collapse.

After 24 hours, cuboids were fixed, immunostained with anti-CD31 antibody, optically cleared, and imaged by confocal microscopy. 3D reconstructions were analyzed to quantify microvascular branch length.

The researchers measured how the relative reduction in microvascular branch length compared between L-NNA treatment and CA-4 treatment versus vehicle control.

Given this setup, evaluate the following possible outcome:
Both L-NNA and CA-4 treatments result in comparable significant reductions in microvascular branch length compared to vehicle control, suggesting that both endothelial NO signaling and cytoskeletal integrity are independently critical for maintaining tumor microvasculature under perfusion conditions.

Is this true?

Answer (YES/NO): NO